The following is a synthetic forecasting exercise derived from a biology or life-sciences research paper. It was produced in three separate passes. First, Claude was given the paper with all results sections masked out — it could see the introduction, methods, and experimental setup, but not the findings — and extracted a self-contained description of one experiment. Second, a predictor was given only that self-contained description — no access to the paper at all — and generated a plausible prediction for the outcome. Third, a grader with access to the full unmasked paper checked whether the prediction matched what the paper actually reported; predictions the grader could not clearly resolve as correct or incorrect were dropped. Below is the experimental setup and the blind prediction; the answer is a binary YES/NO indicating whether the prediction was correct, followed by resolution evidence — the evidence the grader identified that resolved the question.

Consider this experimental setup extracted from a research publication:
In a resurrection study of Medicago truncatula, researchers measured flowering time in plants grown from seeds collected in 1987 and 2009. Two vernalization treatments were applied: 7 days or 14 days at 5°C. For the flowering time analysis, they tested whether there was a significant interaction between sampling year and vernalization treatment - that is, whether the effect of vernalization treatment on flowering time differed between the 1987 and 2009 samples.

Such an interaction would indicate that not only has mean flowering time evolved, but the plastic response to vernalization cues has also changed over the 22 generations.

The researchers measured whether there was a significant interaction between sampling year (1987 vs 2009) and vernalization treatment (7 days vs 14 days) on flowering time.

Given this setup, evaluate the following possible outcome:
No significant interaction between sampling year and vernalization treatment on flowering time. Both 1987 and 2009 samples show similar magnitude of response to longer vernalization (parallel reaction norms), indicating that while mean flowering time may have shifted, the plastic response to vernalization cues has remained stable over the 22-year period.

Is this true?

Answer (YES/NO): YES